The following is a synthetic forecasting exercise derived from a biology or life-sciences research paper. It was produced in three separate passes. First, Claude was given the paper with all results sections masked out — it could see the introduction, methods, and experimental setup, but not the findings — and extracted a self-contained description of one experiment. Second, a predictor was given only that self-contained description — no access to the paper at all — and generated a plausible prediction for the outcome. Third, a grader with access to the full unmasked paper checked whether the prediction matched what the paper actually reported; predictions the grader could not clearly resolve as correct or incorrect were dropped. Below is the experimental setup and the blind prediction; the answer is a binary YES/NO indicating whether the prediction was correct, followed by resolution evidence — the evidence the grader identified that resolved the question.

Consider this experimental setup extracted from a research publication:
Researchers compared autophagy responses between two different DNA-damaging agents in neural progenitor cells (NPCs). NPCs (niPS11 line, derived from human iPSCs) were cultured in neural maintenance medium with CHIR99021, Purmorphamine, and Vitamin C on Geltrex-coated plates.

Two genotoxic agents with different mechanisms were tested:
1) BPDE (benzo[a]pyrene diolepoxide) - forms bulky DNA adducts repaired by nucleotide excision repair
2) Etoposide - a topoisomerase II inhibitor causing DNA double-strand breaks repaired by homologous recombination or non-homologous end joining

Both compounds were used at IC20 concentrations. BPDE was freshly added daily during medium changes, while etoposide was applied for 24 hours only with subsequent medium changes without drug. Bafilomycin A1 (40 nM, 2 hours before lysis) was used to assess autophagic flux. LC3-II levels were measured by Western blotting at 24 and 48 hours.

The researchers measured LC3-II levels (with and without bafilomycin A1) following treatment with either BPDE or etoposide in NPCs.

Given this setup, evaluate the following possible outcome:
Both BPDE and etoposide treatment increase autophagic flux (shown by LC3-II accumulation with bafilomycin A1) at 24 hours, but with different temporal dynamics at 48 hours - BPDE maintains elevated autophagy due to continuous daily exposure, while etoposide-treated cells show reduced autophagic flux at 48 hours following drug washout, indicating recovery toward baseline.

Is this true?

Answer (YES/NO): NO